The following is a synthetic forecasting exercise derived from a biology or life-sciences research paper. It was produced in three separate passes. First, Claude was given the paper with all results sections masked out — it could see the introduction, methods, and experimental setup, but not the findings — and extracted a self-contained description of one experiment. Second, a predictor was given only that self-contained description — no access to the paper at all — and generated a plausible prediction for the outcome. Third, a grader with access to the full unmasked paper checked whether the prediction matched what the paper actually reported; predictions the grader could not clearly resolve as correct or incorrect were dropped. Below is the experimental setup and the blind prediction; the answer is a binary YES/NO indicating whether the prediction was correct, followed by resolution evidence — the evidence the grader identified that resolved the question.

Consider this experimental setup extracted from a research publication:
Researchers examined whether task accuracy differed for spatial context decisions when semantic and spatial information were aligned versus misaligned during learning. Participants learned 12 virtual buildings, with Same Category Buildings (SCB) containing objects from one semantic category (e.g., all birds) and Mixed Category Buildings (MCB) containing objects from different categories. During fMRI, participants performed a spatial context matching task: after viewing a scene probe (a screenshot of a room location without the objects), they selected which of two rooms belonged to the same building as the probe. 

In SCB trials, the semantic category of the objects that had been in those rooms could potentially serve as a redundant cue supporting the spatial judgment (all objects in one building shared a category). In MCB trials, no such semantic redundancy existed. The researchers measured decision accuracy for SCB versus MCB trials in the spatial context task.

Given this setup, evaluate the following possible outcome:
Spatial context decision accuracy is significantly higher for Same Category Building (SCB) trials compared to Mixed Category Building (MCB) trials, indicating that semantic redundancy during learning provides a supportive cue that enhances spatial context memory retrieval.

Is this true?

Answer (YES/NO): YES